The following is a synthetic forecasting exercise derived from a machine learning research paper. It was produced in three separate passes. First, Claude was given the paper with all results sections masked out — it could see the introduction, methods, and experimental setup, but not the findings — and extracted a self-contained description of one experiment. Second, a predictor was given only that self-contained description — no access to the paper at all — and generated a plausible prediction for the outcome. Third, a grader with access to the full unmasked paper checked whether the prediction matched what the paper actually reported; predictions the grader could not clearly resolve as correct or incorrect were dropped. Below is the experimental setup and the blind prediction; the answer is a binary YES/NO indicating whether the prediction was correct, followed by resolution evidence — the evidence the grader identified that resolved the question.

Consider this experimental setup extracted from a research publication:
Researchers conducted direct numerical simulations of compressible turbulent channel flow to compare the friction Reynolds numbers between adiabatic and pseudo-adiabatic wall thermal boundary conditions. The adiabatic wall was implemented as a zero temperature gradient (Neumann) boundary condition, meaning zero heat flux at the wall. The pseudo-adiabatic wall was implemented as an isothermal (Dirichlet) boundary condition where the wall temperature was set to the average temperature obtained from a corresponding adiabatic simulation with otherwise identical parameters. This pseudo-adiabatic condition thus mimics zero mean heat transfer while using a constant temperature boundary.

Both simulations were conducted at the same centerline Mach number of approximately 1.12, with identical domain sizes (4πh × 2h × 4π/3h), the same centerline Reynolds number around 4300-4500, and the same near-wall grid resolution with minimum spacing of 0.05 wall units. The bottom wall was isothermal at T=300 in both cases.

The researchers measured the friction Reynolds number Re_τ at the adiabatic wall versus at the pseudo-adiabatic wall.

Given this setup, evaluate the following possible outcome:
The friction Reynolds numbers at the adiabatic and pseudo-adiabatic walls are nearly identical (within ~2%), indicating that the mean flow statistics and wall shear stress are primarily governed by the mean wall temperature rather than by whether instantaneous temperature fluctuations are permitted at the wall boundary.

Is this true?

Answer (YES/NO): YES